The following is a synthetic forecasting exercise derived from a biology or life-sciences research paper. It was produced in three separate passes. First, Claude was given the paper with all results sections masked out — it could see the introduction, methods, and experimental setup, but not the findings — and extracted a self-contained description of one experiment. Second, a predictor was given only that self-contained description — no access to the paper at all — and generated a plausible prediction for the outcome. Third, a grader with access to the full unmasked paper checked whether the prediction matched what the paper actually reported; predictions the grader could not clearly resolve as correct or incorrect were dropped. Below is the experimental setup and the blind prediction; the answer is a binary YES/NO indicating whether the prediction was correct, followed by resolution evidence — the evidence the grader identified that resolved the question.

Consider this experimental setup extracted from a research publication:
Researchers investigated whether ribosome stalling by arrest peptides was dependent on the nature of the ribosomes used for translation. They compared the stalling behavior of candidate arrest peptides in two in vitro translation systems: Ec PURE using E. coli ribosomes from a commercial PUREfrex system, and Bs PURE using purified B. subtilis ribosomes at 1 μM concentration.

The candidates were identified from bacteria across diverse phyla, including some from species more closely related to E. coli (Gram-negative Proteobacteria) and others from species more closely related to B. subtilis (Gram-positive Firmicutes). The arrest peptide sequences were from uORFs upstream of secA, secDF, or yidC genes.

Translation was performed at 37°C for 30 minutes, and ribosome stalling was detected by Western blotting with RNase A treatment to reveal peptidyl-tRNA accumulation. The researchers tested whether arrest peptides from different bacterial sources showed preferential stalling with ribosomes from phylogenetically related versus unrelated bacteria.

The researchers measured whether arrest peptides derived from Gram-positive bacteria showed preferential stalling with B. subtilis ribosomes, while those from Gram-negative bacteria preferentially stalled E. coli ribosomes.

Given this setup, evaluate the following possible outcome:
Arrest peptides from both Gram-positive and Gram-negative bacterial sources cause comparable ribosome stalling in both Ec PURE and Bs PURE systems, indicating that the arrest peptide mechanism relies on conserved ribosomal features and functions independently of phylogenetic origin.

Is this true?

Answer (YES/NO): NO